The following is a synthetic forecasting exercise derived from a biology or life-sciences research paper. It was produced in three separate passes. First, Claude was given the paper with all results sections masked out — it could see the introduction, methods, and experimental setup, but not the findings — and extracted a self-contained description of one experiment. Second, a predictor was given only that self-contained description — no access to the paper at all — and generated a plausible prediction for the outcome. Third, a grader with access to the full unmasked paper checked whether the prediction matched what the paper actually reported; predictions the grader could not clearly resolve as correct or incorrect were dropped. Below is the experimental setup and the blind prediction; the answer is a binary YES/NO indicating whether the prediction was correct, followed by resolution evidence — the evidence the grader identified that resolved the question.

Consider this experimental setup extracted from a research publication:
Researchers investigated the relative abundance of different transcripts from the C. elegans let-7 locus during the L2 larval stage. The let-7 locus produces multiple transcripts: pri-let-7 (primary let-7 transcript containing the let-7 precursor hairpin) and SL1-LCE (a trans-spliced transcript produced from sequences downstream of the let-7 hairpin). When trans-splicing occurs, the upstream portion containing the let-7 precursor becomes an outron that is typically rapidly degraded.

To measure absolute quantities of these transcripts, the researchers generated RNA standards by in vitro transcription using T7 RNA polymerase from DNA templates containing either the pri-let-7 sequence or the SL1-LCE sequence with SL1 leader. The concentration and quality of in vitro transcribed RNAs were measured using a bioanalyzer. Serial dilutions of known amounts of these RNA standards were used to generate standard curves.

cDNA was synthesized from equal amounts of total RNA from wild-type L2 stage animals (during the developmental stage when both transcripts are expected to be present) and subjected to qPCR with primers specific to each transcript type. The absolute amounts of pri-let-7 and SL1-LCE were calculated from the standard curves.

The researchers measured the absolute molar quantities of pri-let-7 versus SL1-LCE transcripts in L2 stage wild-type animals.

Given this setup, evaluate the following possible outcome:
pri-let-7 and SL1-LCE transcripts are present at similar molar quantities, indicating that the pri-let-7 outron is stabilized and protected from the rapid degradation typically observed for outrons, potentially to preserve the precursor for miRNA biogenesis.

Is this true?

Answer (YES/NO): NO